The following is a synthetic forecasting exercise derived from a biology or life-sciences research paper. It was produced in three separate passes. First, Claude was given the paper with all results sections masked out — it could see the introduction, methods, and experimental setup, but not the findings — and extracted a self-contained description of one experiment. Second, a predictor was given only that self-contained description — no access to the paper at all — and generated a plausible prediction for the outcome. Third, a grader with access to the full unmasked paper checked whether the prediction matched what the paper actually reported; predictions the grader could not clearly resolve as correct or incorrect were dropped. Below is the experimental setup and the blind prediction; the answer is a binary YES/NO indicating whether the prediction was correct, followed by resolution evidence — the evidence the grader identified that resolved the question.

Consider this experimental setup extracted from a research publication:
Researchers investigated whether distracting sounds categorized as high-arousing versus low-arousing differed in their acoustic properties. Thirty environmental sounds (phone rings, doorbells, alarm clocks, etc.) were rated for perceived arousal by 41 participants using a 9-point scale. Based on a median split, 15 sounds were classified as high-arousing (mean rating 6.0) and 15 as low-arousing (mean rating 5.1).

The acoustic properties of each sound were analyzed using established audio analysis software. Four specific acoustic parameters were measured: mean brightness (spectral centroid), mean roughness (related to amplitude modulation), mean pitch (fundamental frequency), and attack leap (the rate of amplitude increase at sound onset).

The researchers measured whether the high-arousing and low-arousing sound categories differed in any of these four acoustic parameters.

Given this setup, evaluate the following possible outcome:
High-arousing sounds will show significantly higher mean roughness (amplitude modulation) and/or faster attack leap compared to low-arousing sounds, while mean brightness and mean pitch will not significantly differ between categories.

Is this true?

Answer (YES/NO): NO